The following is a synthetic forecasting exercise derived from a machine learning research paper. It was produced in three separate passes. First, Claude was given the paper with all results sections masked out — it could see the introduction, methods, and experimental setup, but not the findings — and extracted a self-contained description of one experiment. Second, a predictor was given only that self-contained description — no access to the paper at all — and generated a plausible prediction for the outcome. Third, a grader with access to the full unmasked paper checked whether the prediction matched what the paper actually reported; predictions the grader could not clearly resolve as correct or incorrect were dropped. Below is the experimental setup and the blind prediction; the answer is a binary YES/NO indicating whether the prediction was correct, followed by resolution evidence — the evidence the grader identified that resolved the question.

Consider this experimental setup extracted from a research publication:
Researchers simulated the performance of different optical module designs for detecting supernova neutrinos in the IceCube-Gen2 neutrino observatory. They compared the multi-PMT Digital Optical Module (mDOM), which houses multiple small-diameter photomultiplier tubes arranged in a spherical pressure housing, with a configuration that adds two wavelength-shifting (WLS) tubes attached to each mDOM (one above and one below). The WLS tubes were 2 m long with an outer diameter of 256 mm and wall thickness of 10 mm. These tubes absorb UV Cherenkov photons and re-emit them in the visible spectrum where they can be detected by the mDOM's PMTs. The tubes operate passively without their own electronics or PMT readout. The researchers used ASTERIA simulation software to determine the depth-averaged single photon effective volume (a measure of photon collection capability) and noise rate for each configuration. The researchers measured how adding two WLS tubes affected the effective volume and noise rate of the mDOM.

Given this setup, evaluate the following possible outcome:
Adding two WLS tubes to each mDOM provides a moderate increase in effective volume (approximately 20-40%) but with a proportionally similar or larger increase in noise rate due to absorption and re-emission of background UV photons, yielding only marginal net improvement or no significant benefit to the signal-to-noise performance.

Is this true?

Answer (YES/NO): NO